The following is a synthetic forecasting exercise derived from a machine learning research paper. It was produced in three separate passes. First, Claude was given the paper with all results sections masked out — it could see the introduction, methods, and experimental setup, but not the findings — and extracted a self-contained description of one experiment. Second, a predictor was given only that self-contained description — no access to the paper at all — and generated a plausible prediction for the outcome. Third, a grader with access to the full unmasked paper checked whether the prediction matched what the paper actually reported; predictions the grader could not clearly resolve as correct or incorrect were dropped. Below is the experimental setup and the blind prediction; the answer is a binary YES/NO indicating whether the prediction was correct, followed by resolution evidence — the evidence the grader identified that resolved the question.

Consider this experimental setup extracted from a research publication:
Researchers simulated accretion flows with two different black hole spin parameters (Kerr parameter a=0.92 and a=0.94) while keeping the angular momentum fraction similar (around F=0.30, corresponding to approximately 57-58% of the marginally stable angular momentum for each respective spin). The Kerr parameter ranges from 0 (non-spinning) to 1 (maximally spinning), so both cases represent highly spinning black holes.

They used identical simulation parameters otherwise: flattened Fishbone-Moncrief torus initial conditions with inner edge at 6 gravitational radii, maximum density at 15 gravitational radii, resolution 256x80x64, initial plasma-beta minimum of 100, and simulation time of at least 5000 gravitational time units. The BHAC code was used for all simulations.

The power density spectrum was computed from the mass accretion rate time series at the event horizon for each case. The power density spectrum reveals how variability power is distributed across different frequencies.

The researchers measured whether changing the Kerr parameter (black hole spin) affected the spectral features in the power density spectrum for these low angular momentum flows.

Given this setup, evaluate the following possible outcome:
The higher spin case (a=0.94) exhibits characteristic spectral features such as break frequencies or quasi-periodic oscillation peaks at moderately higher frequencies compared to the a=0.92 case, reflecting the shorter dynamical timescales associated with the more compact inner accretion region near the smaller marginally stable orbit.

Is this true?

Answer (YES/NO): YES